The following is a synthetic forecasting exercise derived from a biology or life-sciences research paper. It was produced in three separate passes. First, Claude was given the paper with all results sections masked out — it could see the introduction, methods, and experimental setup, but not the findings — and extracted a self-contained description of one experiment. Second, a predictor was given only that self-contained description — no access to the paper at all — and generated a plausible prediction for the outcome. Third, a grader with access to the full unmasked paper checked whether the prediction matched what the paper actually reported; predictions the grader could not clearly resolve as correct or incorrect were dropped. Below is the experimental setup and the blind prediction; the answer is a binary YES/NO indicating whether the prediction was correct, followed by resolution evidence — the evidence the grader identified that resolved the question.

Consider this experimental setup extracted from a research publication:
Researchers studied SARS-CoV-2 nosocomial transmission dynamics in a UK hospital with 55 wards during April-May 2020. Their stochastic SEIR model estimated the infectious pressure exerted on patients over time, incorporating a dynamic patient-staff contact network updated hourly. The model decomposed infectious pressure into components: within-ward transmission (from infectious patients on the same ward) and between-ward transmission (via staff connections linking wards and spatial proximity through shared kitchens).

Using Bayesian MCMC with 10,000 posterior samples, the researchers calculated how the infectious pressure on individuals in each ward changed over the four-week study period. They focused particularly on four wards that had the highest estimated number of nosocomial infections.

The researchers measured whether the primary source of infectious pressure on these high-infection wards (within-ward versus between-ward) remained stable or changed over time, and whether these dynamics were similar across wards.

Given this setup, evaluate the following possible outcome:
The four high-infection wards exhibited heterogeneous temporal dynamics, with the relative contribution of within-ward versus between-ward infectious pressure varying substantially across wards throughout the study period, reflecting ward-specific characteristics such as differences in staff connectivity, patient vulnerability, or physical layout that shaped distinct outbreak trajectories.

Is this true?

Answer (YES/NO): YES